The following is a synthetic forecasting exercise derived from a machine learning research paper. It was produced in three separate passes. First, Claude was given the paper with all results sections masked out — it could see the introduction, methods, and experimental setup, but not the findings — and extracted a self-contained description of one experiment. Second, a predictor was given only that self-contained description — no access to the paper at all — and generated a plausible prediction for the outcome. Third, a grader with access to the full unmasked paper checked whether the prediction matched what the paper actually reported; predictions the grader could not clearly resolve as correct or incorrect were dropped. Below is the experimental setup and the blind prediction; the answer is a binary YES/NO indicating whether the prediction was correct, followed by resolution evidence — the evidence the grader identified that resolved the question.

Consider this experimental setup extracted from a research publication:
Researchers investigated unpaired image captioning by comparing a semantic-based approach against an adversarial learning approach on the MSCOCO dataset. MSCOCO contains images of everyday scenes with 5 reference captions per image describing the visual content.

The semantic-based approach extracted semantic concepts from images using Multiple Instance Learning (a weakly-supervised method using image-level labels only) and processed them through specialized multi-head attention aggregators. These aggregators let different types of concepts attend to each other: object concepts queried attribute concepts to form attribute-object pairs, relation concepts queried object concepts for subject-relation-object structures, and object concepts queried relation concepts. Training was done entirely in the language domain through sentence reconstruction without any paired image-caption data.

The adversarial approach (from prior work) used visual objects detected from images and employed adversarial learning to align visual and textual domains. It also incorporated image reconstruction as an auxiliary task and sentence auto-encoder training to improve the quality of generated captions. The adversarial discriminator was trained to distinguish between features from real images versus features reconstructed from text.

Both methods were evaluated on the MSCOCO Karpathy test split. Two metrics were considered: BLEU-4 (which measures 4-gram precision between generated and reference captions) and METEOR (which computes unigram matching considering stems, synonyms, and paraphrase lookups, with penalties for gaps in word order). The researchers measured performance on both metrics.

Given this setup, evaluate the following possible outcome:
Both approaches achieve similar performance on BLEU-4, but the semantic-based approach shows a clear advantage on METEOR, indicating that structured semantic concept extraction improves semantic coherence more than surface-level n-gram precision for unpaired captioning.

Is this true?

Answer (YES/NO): NO